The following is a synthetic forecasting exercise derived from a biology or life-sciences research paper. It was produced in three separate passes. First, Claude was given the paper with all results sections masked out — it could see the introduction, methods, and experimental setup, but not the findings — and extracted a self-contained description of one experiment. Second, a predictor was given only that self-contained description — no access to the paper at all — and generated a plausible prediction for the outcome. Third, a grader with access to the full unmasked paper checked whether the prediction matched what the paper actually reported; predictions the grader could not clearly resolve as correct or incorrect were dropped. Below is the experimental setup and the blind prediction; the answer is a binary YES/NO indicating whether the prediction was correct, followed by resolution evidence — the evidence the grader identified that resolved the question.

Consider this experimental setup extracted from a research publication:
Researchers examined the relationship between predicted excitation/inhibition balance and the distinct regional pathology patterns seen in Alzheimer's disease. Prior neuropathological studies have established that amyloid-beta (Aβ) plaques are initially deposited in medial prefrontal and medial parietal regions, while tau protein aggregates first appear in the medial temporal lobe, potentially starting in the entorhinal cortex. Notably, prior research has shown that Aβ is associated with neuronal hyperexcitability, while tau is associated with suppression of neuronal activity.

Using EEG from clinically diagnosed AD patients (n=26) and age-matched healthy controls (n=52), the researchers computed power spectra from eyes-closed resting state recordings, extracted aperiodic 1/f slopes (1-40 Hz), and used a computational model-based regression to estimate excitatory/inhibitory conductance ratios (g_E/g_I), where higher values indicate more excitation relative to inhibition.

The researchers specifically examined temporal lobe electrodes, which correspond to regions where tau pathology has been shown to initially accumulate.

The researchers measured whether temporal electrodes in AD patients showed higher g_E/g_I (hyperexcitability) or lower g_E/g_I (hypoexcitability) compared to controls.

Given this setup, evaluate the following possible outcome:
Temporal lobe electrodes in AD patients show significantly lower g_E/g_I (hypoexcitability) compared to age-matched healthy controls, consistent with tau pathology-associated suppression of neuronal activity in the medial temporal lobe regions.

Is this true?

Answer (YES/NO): YES